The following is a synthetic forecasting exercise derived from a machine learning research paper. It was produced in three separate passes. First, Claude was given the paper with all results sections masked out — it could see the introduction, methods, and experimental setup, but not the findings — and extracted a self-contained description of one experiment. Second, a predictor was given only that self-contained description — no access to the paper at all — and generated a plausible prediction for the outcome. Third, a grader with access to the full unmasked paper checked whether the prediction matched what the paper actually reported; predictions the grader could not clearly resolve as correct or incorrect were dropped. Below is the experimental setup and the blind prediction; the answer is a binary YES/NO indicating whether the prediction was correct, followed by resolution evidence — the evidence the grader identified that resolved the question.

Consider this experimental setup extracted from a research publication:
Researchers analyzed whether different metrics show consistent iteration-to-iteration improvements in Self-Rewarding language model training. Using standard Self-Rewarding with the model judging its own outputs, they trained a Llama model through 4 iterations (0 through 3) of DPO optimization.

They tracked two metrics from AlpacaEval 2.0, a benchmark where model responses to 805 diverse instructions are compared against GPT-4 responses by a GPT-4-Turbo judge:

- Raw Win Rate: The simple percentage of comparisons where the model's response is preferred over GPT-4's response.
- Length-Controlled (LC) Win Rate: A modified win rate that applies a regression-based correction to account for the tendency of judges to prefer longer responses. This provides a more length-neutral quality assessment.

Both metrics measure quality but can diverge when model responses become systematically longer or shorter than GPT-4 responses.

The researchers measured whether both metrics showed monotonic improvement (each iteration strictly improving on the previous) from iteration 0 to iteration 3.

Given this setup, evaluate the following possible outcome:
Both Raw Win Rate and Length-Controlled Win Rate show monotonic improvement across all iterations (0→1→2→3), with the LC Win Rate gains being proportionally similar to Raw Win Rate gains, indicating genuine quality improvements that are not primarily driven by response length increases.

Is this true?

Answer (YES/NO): YES